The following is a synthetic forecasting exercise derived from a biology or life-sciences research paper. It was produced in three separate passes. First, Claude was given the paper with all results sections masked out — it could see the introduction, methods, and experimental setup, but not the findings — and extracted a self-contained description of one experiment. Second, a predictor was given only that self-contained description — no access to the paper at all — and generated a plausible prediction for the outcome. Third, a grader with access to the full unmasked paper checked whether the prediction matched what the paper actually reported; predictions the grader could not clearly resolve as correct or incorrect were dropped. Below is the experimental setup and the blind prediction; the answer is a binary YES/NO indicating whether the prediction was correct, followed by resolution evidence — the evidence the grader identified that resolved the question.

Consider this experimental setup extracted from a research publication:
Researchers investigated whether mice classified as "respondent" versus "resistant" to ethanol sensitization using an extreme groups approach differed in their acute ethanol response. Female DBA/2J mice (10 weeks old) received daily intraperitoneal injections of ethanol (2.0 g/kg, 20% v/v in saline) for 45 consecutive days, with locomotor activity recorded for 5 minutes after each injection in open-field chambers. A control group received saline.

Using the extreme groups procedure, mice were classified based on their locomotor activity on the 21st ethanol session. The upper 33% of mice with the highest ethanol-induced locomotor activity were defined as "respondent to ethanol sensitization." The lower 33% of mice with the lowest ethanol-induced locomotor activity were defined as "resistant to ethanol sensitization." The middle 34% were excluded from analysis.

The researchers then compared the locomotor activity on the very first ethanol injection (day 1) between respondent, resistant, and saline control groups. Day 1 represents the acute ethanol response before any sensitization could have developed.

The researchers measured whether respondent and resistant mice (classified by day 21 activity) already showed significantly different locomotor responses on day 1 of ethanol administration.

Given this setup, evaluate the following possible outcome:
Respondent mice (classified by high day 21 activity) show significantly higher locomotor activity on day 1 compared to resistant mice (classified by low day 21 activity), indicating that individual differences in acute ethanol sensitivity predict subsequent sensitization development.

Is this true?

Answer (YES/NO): YES